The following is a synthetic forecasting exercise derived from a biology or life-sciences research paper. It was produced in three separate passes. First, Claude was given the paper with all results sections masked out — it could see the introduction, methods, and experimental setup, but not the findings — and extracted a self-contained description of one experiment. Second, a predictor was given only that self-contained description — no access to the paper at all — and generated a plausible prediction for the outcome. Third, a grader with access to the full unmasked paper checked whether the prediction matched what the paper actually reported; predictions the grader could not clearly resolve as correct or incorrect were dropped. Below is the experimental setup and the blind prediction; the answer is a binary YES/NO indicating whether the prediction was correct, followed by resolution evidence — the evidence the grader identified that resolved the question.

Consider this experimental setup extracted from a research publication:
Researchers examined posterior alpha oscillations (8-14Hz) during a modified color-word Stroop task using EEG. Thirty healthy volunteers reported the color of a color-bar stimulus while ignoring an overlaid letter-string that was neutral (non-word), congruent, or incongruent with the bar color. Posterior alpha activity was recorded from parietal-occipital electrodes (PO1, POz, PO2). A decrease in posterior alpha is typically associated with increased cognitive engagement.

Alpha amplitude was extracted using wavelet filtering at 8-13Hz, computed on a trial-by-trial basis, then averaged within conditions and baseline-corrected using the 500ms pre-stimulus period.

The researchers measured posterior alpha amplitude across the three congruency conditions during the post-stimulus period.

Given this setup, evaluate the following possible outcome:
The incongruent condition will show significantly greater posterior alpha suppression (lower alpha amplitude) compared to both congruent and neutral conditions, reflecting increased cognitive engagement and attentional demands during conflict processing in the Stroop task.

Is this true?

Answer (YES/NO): NO